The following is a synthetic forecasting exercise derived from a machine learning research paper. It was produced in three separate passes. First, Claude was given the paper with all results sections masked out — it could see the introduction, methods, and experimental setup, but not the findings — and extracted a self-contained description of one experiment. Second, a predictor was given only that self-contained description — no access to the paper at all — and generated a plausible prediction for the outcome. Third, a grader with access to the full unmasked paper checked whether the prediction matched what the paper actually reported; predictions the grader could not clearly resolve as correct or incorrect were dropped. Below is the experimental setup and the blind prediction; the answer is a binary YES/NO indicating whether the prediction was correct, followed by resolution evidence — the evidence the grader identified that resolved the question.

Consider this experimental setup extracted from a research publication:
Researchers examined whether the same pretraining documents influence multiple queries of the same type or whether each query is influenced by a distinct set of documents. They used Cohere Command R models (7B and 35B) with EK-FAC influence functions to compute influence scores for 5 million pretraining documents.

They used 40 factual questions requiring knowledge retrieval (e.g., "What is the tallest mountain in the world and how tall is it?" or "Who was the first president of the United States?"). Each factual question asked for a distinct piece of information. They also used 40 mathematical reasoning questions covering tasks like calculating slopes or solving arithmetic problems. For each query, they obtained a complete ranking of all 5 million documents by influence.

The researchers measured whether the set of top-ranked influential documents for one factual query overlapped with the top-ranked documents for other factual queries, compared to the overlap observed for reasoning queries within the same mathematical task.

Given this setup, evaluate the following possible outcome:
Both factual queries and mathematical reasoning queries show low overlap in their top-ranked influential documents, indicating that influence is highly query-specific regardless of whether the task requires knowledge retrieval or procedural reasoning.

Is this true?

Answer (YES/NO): NO